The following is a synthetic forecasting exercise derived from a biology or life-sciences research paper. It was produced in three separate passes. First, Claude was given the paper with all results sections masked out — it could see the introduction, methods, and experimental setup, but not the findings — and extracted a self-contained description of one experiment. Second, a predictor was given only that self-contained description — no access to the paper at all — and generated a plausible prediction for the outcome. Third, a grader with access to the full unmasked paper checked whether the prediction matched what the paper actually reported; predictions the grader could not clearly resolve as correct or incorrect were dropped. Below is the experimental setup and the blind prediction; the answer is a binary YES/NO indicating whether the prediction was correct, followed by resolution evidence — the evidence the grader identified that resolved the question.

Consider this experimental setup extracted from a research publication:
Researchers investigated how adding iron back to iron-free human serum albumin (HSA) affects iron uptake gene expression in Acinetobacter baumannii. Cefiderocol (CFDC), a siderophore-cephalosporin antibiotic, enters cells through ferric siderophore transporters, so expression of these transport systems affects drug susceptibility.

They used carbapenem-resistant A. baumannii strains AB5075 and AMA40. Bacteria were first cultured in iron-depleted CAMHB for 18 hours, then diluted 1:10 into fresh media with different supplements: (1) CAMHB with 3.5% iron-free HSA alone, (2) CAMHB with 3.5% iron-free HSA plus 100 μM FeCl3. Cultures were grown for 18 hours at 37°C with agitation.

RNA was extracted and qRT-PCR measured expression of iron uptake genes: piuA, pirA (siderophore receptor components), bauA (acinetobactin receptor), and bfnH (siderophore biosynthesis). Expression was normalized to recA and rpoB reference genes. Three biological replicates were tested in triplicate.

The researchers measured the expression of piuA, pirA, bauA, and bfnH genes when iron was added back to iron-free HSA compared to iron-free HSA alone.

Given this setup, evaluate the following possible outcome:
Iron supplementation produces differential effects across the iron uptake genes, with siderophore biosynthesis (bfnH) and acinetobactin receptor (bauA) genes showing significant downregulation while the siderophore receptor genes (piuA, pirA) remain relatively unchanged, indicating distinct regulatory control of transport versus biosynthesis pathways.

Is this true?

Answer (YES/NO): NO